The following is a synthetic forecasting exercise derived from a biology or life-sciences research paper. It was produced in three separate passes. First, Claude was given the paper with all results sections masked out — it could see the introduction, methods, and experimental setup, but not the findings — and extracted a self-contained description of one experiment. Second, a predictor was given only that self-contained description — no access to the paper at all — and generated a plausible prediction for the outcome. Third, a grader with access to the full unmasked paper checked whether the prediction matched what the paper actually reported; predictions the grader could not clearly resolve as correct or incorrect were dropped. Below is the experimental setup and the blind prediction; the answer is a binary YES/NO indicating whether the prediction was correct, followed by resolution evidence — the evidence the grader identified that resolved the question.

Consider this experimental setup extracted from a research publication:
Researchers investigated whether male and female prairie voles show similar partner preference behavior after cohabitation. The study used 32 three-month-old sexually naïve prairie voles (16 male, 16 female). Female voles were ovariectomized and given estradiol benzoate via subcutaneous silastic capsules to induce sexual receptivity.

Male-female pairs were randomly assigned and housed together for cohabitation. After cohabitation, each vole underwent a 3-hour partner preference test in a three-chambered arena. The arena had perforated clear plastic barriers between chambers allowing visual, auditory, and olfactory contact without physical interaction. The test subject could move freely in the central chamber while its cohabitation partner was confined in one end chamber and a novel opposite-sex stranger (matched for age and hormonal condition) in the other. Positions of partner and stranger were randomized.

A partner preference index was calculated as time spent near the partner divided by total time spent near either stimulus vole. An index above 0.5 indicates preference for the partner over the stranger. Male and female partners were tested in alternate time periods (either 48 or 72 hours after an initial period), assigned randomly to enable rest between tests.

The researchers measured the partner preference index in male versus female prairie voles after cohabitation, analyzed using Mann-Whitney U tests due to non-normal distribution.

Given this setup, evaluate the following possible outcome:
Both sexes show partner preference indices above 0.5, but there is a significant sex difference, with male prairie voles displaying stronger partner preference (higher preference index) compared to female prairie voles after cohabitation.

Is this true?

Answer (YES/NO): NO